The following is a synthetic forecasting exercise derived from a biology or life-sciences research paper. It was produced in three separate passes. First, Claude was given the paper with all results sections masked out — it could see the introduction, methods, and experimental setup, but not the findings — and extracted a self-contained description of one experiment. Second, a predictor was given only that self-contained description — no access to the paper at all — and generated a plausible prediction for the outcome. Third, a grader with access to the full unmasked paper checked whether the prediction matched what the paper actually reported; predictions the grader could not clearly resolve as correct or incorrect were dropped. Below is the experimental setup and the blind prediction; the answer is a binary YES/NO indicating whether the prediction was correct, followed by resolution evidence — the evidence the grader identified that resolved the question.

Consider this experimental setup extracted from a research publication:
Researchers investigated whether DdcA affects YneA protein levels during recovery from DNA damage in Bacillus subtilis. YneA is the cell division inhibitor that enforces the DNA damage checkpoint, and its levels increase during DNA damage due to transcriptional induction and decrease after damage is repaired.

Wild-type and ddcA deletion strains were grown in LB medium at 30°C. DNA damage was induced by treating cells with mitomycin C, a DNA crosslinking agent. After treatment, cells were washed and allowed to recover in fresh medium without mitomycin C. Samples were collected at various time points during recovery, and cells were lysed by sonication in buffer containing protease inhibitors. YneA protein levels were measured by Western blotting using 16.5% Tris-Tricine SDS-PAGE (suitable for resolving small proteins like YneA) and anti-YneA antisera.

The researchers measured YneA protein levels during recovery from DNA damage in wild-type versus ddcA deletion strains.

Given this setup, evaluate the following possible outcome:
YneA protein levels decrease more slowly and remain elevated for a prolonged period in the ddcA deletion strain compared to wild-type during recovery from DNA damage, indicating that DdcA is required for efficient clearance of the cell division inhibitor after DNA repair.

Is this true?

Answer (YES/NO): NO